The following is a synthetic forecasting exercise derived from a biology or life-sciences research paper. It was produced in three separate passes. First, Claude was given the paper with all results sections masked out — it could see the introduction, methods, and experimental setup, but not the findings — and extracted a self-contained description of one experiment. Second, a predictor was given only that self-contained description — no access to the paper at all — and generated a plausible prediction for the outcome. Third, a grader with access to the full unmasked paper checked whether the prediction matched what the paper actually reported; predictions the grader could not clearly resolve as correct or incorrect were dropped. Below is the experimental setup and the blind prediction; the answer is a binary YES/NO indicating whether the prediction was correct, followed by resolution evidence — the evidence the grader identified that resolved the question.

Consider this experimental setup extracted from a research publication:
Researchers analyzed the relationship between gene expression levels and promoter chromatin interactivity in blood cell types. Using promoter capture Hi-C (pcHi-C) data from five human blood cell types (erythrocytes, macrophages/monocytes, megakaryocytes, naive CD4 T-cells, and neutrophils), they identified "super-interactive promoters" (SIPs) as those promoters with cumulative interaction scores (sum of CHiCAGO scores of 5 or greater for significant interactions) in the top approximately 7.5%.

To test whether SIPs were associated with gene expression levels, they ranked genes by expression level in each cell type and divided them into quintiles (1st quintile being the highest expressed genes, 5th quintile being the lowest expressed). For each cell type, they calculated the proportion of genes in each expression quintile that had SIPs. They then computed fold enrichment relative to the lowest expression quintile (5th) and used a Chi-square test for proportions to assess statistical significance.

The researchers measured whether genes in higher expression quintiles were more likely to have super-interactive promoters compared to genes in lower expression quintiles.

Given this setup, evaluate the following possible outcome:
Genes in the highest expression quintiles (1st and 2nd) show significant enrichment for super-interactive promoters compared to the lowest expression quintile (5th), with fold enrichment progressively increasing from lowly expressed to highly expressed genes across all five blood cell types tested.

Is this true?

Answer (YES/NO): YES